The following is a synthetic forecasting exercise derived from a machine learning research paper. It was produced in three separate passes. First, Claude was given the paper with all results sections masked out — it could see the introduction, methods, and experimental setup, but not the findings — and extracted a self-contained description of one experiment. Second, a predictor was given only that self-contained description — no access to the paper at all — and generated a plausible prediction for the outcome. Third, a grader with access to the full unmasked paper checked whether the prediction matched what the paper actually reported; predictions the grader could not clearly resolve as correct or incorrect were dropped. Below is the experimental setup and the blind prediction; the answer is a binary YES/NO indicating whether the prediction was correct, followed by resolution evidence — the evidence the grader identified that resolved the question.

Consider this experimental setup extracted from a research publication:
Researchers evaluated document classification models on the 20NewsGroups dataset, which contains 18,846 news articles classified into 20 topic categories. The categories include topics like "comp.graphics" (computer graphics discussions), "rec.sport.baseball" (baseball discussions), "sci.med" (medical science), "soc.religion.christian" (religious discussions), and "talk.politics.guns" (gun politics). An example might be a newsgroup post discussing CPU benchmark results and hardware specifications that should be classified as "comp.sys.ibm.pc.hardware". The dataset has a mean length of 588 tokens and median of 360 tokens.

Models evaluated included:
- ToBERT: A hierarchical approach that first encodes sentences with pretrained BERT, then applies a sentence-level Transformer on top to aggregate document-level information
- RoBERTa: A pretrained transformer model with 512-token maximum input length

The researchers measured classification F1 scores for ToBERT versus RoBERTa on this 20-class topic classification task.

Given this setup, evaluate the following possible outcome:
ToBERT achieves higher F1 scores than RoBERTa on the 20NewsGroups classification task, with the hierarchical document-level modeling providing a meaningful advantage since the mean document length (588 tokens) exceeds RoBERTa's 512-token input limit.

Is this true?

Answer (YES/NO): YES